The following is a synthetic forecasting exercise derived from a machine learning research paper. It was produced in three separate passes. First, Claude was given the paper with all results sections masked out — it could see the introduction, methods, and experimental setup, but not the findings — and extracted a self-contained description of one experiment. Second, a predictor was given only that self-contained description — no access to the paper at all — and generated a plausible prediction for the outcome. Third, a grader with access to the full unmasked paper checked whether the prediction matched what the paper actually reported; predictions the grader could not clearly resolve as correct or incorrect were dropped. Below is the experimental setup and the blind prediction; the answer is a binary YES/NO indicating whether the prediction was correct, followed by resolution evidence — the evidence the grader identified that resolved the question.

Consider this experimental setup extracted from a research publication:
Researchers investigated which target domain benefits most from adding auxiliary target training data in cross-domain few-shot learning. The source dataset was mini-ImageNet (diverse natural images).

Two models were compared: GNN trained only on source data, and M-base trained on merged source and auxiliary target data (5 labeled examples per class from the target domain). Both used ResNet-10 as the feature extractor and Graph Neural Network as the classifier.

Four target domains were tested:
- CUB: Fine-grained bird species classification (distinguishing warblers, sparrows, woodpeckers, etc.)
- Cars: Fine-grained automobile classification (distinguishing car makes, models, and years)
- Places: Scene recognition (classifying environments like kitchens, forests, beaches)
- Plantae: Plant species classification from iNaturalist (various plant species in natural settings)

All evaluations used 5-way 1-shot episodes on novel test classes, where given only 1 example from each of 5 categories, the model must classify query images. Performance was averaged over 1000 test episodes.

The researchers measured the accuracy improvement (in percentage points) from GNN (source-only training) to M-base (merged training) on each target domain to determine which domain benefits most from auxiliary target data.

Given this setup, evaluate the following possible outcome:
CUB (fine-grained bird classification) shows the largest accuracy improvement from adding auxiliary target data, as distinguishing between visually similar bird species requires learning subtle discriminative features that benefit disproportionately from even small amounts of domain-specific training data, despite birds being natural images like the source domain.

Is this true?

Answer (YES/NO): NO